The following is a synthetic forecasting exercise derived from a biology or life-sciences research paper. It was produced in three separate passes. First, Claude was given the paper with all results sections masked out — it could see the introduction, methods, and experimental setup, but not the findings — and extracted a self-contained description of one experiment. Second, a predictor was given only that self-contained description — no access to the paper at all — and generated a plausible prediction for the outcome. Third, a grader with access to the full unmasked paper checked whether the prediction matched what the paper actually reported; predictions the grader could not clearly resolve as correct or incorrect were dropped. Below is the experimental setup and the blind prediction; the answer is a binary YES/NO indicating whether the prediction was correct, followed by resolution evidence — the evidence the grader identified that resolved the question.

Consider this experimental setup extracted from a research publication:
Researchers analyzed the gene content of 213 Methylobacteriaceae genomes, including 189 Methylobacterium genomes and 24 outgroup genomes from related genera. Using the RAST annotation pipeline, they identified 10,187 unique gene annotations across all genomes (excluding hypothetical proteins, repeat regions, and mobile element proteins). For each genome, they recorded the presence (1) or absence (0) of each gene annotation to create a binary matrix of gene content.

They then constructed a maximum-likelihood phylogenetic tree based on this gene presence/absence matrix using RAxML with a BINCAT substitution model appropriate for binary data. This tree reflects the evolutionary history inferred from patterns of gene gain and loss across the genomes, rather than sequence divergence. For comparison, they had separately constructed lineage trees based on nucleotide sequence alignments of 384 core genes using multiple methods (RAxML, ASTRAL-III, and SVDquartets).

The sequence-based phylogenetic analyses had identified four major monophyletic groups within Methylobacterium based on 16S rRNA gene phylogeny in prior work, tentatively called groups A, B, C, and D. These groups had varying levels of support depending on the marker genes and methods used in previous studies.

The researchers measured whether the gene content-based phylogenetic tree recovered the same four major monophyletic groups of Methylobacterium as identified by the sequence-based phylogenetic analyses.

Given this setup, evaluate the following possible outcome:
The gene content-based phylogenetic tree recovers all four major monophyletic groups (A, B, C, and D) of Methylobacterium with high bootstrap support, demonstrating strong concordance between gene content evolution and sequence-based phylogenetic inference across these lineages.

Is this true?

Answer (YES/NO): NO